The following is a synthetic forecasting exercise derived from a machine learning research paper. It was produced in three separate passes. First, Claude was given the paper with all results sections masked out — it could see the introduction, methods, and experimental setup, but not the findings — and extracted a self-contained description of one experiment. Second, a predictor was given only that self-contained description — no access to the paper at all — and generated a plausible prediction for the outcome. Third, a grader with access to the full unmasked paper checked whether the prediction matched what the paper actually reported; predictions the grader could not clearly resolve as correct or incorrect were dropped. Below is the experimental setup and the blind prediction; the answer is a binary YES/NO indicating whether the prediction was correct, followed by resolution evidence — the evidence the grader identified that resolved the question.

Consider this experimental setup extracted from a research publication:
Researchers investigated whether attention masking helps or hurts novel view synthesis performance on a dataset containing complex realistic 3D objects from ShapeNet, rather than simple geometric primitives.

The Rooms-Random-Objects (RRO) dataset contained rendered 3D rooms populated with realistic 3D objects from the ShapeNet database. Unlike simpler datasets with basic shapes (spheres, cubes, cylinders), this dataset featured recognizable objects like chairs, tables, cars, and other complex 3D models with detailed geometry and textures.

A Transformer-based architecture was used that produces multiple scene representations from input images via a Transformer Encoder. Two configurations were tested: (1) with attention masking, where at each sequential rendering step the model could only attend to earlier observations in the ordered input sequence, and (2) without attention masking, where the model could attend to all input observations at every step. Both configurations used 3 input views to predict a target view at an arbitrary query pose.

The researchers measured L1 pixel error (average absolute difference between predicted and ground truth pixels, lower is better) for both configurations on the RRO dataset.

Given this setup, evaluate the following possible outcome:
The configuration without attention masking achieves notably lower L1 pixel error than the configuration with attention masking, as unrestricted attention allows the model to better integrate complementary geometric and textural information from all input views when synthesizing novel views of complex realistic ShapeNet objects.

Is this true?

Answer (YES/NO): NO